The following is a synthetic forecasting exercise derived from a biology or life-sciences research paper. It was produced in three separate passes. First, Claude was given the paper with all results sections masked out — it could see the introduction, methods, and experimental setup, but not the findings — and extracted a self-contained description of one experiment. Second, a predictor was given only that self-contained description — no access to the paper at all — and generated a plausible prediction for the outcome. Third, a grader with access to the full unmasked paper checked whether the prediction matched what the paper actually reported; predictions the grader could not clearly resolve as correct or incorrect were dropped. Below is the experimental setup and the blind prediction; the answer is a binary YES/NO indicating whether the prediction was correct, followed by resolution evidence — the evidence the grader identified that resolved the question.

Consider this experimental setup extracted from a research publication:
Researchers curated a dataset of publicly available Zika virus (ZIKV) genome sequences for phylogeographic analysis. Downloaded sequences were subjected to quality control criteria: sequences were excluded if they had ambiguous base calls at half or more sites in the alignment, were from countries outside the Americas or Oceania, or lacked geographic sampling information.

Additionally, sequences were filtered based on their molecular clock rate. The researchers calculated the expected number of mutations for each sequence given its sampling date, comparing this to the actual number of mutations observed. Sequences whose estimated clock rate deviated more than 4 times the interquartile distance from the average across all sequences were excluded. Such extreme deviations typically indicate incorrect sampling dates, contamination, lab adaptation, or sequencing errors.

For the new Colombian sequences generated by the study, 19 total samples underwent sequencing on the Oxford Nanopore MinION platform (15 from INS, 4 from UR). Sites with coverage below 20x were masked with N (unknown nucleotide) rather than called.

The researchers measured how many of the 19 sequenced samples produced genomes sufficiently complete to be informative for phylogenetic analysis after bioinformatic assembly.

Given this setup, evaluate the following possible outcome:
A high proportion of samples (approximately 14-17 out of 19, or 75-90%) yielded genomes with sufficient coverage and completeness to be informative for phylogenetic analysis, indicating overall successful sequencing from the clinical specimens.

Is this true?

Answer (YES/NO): NO